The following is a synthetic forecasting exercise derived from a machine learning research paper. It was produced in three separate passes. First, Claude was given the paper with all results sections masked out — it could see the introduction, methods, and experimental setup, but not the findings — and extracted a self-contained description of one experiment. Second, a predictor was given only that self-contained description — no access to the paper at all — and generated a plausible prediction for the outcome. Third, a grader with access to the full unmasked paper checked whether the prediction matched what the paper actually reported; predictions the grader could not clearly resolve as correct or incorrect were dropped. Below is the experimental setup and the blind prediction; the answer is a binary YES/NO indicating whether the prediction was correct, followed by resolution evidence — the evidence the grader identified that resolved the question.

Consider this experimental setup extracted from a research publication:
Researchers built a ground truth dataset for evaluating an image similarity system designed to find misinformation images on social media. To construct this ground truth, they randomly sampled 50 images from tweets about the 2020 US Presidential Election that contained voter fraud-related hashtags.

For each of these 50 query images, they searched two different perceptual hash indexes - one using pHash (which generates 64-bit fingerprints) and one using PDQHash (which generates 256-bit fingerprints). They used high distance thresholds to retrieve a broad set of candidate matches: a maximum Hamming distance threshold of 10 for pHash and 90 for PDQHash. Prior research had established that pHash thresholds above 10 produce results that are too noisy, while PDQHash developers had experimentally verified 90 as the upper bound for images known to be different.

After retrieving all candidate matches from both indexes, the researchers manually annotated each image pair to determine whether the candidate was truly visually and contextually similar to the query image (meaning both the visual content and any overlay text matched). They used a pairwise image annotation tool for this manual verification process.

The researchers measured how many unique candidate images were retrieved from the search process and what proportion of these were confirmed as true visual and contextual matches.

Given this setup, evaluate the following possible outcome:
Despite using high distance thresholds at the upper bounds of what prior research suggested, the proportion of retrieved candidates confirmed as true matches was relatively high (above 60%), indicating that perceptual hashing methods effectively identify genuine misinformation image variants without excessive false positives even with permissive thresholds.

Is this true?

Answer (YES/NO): YES